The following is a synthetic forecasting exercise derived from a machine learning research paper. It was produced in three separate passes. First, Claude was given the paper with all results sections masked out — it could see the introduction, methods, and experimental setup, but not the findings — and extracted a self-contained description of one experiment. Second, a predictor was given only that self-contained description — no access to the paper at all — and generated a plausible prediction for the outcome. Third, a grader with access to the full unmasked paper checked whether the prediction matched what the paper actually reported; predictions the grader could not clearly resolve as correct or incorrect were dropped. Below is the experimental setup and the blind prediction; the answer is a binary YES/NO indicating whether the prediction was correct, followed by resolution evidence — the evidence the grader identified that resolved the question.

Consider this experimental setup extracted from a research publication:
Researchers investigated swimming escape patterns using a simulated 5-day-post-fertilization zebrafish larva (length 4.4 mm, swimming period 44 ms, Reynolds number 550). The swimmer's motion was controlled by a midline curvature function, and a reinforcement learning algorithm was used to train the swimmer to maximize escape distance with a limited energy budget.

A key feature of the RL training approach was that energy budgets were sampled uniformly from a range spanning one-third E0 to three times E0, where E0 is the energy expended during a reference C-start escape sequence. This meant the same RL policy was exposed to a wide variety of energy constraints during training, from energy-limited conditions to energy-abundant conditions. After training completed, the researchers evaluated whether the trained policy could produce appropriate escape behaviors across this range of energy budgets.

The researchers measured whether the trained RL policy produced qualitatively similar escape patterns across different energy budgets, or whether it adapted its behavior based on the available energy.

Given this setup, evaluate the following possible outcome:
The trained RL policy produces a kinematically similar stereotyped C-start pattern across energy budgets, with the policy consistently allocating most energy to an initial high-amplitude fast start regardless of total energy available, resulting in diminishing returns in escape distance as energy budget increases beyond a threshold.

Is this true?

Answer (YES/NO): NO